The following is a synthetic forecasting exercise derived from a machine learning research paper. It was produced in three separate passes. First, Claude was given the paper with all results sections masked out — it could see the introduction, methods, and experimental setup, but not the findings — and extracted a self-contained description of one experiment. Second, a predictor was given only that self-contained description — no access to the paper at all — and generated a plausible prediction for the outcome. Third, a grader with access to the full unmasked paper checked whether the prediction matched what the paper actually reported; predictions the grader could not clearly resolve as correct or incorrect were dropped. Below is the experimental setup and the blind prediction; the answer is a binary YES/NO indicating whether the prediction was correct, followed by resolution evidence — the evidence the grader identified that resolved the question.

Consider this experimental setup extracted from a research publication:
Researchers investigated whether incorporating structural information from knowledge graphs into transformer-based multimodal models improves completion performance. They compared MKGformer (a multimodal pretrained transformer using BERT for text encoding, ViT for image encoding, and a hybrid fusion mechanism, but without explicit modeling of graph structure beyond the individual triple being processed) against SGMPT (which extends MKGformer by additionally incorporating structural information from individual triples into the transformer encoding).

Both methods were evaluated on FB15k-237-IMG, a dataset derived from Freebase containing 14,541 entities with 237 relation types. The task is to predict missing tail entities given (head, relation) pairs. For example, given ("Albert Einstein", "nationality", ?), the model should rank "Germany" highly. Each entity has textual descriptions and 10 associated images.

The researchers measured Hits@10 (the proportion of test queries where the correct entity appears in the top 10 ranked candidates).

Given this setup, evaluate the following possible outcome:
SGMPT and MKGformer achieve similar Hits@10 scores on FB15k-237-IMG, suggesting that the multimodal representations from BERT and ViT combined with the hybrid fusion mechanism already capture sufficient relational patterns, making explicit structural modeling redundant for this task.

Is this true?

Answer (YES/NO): YES